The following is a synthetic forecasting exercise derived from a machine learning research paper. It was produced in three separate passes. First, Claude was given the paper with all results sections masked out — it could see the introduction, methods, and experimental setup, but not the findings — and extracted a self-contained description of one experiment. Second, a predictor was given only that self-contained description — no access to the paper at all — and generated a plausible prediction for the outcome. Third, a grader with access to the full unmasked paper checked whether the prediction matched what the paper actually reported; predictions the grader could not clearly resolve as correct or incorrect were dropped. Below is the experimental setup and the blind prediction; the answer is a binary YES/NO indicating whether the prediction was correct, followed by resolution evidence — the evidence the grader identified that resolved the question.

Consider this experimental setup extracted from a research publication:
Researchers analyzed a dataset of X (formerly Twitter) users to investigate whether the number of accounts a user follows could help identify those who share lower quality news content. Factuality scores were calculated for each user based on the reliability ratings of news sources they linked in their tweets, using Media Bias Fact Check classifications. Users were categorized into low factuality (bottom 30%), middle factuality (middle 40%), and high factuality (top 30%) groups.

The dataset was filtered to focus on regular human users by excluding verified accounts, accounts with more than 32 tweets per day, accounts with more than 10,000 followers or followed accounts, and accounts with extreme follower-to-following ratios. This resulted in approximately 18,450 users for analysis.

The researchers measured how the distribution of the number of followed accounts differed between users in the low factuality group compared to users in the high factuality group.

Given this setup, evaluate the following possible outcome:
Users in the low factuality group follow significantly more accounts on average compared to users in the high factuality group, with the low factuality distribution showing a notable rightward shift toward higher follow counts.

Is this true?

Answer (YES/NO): YES